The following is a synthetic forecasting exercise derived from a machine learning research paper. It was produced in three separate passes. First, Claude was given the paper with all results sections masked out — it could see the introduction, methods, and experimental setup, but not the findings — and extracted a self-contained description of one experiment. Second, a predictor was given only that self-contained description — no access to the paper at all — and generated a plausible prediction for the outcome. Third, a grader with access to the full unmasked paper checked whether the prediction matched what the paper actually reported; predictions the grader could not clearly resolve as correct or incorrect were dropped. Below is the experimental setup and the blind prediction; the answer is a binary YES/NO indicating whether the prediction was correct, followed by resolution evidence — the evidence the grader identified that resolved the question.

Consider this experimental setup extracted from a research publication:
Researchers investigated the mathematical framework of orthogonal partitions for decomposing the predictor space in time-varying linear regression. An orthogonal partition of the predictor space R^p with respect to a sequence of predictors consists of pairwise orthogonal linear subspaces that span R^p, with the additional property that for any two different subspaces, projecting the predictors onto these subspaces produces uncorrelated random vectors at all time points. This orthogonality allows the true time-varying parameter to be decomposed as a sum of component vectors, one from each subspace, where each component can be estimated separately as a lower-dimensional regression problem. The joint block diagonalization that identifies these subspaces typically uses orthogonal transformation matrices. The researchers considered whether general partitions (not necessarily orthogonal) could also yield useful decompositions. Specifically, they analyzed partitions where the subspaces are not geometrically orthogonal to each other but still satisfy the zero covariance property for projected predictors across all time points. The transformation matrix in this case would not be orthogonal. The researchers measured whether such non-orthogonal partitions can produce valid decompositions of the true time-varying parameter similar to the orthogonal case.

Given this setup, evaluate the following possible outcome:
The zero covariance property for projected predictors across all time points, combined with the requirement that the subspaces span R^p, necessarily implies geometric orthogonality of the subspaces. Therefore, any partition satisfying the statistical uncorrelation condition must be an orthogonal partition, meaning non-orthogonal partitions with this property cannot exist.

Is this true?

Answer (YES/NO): NO